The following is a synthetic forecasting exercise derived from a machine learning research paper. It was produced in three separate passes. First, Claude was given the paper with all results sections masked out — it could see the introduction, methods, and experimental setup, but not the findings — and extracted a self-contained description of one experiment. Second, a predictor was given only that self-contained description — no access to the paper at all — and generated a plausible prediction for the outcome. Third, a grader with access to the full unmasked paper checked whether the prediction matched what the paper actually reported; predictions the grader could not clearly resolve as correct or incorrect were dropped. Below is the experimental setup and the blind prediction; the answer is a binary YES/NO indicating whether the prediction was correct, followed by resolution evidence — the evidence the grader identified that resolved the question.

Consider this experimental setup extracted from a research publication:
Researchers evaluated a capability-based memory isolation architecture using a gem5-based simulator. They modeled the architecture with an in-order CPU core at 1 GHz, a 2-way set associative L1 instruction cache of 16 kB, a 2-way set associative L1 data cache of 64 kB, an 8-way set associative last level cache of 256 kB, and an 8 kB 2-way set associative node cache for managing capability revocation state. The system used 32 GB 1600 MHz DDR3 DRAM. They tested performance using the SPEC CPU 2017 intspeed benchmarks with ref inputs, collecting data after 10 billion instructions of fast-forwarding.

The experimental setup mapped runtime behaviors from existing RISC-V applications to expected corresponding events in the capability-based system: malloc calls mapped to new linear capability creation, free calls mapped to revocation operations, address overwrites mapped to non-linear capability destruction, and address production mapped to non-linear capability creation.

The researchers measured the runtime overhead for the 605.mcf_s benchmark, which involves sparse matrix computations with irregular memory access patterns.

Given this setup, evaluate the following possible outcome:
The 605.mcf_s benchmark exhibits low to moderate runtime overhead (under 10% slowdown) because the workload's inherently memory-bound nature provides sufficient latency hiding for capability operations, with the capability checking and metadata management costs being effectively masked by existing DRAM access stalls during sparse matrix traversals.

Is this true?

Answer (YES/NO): NO